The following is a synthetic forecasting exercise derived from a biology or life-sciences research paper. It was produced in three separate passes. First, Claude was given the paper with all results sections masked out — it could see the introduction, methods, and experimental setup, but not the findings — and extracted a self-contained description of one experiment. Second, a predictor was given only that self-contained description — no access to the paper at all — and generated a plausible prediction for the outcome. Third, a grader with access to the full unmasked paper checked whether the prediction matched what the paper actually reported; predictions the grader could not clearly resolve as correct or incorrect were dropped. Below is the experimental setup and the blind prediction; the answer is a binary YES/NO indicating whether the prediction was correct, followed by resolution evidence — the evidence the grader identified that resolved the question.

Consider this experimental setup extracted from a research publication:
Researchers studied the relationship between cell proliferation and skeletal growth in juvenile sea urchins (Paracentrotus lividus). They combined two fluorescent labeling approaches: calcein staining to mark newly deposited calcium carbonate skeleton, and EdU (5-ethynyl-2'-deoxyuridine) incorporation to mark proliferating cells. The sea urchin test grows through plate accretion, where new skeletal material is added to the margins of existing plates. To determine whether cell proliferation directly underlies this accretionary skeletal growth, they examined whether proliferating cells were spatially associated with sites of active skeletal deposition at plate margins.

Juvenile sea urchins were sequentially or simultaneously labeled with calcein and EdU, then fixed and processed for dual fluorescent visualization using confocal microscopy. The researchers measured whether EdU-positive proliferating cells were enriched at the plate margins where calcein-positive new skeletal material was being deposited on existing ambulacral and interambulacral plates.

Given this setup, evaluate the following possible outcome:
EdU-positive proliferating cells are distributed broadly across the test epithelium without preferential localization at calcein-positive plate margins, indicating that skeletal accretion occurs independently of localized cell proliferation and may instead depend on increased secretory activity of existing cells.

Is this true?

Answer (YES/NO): NO